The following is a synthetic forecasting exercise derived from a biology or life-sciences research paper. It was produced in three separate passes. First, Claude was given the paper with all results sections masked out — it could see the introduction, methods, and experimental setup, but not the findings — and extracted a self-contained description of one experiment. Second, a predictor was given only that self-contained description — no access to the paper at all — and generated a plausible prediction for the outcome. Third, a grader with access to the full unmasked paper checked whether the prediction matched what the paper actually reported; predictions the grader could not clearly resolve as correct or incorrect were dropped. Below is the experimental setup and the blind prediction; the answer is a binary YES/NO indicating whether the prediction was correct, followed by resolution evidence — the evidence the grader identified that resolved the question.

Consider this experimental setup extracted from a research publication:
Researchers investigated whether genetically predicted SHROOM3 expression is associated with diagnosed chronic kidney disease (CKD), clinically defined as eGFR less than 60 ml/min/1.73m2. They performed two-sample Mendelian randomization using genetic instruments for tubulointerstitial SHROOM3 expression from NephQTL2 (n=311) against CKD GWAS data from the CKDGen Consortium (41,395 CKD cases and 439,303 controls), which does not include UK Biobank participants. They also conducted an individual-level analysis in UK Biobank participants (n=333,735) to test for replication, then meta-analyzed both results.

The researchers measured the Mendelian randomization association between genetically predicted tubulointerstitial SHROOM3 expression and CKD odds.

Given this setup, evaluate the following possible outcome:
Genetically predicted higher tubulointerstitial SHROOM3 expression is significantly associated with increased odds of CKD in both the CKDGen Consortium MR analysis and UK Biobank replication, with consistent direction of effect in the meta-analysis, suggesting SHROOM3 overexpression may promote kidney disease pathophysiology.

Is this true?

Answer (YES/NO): NO